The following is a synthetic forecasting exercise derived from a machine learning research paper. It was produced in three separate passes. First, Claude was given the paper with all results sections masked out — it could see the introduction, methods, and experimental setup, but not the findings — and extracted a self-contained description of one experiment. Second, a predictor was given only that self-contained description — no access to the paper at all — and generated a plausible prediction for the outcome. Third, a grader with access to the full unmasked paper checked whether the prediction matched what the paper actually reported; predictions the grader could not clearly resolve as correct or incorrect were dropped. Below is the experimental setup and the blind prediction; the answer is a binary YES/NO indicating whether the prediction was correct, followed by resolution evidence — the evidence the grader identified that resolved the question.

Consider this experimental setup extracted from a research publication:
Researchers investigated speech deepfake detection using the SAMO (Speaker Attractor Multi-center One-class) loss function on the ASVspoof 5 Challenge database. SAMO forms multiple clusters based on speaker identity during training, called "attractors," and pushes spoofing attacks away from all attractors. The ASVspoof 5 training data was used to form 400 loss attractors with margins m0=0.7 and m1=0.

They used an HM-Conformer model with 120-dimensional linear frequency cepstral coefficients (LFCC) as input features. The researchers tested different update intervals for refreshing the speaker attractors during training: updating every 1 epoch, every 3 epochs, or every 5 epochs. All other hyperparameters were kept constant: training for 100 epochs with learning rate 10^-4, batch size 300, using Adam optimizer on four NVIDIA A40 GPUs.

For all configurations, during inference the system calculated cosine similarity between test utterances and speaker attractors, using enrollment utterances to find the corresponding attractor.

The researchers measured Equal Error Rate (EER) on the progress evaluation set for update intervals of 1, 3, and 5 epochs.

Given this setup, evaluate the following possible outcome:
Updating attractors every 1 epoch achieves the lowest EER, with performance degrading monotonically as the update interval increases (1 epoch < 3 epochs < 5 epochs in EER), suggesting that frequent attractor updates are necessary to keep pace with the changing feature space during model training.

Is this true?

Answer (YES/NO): YES